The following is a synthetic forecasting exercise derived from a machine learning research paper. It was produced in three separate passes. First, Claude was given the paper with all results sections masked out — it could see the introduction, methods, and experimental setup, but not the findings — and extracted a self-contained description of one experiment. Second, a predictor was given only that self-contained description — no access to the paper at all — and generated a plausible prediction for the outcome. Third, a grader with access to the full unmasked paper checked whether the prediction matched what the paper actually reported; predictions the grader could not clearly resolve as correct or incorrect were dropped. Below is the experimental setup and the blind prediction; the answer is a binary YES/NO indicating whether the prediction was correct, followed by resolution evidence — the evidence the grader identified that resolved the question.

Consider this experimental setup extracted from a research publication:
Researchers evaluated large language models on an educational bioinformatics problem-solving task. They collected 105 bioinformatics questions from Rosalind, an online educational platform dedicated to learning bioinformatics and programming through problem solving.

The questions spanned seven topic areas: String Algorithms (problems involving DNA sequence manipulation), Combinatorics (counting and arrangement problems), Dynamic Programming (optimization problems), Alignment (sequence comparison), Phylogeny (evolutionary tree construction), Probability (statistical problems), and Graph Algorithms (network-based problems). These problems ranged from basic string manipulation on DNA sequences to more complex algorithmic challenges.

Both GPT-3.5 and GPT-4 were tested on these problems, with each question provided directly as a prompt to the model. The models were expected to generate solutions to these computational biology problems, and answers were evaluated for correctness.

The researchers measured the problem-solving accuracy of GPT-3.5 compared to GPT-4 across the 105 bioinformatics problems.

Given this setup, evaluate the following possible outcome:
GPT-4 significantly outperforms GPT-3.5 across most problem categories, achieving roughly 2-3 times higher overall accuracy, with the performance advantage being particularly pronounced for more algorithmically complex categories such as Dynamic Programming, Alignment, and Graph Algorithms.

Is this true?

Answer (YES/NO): NO